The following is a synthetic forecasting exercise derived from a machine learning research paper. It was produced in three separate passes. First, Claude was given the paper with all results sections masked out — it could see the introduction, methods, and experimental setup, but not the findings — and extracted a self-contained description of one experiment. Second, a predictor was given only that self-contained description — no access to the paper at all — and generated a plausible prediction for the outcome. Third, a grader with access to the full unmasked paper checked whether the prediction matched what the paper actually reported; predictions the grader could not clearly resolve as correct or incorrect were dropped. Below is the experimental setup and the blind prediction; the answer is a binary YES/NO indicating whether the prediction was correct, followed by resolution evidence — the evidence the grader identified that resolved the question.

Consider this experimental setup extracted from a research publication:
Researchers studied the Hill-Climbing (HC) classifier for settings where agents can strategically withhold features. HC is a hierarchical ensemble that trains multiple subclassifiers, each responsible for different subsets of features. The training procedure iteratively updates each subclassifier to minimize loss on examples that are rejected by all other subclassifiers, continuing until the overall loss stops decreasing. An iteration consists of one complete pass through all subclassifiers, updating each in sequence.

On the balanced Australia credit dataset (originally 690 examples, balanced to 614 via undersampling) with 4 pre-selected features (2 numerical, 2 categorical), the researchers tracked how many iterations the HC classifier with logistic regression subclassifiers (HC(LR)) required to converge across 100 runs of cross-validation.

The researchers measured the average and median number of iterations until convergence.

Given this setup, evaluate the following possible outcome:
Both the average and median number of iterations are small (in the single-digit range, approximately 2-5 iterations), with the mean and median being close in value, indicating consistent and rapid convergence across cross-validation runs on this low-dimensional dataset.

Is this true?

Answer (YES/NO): NO